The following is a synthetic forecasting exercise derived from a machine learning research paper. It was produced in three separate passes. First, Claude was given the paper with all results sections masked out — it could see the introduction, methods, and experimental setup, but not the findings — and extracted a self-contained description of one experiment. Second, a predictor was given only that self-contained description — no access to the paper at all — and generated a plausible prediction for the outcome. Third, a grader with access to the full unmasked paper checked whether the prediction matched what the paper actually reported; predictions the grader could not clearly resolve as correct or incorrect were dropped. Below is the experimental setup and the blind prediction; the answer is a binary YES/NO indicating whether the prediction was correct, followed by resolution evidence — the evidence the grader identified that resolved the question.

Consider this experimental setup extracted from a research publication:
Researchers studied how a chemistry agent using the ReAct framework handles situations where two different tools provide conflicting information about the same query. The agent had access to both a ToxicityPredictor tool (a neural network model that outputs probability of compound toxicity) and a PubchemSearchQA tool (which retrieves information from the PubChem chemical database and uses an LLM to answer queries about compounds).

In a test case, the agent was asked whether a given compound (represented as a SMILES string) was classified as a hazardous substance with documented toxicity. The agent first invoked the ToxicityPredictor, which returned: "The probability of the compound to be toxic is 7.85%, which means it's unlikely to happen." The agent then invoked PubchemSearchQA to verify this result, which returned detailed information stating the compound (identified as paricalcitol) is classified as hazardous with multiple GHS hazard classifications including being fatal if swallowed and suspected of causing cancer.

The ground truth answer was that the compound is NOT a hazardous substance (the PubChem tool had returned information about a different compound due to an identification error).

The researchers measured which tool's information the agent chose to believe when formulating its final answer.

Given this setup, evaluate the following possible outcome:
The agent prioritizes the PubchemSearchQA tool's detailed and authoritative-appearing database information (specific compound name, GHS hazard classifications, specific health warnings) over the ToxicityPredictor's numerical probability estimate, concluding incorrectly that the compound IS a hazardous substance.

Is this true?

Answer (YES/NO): YES